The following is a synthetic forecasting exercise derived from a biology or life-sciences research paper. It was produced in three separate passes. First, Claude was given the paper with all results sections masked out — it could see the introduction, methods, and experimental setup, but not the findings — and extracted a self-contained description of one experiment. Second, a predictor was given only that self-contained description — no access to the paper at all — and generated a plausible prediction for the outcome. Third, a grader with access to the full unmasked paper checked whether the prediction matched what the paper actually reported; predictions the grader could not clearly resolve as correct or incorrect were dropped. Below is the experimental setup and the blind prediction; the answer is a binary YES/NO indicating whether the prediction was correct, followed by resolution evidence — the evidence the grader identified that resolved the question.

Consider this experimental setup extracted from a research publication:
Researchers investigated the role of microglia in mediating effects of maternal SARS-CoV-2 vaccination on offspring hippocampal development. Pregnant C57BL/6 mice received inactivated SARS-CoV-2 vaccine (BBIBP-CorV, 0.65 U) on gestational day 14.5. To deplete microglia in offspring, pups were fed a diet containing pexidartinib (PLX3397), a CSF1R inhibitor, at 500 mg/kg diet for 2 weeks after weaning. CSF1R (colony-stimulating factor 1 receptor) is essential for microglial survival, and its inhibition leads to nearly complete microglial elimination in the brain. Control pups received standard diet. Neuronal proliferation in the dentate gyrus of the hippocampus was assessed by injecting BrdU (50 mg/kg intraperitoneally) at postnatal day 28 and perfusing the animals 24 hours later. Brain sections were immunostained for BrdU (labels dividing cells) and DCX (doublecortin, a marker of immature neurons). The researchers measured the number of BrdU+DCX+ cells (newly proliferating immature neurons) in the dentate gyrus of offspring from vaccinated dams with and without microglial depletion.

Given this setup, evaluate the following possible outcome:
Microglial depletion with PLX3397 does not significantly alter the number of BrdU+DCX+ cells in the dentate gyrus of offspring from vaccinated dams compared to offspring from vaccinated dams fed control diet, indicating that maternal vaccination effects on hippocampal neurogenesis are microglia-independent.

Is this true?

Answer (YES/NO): NO